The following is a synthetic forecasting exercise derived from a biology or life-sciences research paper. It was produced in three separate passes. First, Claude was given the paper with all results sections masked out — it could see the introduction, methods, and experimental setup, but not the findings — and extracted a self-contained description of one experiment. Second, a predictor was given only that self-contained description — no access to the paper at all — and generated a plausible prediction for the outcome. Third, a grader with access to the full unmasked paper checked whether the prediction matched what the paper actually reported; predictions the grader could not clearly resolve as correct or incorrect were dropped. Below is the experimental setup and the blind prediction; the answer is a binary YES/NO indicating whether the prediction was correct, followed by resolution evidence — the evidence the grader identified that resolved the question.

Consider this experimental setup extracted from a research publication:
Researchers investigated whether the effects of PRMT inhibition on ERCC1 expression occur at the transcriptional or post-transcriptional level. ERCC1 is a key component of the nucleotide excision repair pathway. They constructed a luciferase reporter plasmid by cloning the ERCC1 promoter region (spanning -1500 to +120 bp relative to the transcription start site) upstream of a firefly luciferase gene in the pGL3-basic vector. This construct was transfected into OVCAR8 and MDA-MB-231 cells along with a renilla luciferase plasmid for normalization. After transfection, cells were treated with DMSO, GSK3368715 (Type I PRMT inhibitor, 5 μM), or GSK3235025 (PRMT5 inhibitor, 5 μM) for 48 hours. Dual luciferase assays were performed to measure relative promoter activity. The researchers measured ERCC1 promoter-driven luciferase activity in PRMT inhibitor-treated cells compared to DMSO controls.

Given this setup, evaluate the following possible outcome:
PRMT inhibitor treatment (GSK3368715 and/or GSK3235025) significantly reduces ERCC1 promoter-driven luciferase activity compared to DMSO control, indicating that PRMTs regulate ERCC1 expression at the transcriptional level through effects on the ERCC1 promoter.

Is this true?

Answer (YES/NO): YES